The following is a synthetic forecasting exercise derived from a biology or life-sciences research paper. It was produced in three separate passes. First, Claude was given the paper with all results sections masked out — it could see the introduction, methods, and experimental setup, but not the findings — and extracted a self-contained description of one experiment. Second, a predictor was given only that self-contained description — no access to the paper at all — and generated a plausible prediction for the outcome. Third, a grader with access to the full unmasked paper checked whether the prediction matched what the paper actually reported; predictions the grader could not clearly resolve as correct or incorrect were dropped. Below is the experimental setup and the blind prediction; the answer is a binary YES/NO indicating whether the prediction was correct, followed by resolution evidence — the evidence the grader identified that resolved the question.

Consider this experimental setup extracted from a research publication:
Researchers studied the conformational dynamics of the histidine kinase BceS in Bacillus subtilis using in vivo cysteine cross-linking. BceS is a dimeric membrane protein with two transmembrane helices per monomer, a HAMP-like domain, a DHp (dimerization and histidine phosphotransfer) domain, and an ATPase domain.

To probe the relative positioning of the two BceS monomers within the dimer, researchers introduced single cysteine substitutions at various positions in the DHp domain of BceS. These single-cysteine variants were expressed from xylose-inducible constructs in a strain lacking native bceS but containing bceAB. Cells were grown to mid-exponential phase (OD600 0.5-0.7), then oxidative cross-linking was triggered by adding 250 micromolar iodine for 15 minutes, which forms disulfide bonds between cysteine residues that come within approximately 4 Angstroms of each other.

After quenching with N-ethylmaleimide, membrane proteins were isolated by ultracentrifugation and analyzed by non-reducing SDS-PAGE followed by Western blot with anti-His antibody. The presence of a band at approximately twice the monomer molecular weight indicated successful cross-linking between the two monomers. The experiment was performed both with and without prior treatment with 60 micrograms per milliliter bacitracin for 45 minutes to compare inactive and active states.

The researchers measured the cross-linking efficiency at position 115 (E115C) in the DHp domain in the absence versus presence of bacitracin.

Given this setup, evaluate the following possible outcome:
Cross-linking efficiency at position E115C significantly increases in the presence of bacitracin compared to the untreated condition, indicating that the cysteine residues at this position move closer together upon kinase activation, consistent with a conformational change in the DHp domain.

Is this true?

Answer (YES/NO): NO